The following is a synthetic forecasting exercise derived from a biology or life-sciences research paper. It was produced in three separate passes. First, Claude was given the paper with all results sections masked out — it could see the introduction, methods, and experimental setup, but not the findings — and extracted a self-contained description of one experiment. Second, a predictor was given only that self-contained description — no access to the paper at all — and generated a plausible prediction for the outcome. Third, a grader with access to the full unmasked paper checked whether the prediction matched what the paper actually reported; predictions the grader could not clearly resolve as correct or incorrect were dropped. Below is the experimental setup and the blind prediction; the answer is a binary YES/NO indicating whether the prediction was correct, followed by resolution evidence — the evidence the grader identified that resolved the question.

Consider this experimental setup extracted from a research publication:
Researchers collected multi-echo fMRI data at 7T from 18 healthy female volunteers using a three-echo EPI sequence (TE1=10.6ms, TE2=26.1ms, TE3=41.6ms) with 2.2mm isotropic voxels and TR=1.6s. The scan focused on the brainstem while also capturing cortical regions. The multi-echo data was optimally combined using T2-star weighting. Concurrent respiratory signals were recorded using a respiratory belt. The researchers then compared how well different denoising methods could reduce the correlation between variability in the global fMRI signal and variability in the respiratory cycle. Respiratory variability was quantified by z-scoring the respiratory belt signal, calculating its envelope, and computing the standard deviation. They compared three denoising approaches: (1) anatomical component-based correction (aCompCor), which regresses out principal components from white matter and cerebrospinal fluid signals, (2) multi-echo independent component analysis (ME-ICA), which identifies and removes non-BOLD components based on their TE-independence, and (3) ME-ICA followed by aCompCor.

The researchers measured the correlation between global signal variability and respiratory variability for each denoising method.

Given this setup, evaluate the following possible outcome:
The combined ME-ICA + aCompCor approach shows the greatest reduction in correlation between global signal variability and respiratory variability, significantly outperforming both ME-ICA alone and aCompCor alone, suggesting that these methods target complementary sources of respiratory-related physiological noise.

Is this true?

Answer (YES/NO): NO